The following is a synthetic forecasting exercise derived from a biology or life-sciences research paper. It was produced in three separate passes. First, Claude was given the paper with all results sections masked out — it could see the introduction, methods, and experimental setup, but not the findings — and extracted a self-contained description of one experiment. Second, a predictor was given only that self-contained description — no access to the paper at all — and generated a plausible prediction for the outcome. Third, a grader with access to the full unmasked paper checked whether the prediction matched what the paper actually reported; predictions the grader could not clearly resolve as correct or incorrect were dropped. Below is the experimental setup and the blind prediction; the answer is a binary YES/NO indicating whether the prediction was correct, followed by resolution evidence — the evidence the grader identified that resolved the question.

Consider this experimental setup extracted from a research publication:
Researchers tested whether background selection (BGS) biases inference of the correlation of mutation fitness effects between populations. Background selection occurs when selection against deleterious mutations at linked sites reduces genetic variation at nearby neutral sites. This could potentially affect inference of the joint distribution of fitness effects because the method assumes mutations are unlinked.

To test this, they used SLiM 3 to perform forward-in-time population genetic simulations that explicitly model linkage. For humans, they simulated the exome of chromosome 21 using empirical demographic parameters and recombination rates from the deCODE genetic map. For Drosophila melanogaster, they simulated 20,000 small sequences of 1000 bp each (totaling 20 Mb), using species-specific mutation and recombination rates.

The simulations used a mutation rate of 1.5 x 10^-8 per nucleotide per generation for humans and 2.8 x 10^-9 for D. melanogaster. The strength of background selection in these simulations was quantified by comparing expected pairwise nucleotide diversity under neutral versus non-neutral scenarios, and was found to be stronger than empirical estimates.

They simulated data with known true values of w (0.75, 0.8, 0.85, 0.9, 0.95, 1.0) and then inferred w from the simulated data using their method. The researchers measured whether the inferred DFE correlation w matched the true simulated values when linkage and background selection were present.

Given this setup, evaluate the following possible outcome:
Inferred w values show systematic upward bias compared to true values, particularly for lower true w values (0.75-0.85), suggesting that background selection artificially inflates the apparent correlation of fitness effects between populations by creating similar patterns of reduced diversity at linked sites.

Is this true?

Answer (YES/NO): NO